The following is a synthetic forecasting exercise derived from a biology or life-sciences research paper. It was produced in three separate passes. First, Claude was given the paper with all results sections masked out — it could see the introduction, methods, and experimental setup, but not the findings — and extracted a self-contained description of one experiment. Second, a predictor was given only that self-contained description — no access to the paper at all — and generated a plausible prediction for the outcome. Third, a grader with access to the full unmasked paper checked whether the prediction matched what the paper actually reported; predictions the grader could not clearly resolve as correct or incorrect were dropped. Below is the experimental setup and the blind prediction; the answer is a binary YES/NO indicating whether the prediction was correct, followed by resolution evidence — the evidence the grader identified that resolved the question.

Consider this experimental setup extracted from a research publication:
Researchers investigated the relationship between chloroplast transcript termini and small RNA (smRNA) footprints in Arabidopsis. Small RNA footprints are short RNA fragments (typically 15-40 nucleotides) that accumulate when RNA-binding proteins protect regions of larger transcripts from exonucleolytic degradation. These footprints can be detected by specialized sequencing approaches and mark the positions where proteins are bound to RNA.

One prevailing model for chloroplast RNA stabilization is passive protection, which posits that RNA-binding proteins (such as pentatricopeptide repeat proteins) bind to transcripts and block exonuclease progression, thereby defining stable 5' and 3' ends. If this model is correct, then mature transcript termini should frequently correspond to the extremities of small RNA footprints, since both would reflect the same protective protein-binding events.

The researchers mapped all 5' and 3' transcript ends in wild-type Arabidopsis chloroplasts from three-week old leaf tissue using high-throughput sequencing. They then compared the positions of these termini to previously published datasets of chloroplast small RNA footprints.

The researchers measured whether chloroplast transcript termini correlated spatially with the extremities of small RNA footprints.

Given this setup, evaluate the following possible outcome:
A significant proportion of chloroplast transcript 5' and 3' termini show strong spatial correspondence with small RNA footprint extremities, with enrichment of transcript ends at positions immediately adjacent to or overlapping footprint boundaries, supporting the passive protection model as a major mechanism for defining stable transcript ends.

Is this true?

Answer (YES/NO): NO